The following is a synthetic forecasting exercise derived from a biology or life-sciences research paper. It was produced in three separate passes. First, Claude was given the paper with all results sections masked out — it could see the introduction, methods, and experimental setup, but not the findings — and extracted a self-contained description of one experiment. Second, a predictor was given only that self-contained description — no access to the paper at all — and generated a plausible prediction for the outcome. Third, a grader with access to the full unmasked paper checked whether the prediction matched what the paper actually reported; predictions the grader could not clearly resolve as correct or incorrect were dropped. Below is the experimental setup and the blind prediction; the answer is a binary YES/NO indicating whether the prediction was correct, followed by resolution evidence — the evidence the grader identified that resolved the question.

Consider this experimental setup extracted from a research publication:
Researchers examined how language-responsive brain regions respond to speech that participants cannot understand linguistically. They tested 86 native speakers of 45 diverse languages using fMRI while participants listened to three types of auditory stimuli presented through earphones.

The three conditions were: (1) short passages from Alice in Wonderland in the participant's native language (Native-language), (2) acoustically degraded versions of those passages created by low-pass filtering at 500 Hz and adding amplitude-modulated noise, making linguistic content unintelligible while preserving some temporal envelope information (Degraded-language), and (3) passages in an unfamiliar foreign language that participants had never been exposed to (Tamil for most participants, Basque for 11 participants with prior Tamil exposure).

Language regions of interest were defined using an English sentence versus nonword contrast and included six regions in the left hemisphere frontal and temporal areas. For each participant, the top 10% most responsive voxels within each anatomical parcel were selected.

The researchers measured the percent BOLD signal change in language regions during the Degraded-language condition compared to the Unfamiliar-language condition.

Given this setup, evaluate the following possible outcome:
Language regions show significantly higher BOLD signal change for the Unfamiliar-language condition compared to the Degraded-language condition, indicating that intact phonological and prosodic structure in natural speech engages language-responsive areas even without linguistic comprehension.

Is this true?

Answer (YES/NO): NO